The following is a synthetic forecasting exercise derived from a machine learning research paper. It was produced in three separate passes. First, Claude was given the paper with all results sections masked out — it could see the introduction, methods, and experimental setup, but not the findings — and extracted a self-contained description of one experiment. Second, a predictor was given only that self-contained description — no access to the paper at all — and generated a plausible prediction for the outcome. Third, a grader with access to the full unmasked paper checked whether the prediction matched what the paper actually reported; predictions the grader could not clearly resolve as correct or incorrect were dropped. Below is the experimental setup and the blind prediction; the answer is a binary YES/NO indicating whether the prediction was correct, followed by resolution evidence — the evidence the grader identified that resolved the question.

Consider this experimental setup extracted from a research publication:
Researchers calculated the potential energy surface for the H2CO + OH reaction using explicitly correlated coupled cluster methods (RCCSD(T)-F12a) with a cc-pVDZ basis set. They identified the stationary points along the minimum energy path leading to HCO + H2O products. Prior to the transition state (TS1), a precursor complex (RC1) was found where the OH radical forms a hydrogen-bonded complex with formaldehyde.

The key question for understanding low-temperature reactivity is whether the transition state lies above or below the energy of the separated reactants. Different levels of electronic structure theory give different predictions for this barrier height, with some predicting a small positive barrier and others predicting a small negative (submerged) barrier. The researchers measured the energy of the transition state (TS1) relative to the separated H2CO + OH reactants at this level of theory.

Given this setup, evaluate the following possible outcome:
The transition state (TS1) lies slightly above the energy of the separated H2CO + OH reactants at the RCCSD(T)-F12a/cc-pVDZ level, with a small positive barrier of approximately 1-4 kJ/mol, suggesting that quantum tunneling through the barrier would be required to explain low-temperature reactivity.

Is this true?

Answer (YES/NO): YES